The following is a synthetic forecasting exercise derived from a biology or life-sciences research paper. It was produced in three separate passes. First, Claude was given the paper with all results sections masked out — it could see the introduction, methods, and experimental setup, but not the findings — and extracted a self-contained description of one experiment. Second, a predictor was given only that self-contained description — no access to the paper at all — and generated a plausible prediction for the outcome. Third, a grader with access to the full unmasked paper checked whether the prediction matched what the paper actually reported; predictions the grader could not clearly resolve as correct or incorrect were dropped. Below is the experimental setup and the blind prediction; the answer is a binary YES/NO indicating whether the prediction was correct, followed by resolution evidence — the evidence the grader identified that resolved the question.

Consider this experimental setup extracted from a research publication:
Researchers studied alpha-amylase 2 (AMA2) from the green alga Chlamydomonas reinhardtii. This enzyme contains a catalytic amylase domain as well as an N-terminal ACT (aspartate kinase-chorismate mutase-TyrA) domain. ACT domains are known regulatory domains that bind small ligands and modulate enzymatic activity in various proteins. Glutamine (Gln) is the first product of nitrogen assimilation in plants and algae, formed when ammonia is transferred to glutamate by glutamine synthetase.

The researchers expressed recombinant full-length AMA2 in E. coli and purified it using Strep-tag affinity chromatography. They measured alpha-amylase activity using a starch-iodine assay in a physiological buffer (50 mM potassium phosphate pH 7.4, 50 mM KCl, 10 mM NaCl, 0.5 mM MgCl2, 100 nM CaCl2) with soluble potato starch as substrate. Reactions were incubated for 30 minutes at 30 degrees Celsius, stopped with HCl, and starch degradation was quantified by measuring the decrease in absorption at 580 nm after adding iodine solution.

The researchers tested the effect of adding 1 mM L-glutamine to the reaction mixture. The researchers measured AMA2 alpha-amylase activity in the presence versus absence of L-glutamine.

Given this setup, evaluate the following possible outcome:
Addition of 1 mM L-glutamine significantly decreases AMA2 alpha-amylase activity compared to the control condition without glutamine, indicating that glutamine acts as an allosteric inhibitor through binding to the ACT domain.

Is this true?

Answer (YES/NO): NO